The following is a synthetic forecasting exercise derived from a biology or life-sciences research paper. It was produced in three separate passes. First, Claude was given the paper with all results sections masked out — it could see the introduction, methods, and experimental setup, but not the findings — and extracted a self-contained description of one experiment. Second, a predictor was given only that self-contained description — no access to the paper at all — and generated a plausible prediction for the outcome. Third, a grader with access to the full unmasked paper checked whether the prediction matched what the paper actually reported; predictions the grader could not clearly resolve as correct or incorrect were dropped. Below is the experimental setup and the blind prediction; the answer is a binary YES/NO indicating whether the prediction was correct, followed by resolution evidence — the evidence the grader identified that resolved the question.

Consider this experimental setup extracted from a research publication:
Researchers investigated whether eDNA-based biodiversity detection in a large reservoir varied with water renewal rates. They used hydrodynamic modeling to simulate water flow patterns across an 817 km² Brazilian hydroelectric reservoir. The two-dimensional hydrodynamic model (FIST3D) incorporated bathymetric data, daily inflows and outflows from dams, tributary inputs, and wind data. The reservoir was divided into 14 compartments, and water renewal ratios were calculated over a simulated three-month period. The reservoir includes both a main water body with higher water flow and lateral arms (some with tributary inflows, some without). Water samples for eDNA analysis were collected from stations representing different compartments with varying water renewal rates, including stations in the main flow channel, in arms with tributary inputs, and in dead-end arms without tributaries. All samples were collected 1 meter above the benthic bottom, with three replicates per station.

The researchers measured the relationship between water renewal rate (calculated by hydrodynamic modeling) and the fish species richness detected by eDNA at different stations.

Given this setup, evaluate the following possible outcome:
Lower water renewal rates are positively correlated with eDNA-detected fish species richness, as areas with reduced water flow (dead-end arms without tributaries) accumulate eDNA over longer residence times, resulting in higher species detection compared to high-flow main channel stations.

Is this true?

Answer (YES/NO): NO